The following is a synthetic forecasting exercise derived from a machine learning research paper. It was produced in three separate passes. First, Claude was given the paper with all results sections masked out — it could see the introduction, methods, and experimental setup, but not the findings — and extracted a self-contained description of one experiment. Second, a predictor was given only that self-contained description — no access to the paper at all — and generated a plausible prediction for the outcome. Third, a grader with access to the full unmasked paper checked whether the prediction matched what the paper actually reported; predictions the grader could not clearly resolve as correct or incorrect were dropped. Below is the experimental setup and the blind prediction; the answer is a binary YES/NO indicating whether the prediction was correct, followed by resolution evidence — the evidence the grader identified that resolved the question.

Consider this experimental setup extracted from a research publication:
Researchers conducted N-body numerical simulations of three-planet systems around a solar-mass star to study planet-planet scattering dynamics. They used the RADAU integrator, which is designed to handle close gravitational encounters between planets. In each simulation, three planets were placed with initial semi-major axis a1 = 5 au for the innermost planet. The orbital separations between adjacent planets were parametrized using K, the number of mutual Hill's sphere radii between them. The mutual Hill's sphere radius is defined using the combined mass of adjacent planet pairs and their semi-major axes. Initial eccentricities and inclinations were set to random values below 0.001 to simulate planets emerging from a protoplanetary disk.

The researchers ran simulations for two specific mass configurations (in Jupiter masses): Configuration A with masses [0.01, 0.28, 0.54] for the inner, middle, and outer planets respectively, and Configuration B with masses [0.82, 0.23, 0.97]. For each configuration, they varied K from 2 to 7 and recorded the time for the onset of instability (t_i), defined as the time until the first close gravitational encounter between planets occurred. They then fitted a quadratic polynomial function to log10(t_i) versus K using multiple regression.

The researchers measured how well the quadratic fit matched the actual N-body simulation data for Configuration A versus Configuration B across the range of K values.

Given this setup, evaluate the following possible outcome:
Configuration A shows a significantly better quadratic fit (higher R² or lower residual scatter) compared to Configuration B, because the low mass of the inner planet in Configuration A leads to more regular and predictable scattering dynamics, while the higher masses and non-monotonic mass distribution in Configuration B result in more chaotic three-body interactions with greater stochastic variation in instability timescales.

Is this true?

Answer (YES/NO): NO